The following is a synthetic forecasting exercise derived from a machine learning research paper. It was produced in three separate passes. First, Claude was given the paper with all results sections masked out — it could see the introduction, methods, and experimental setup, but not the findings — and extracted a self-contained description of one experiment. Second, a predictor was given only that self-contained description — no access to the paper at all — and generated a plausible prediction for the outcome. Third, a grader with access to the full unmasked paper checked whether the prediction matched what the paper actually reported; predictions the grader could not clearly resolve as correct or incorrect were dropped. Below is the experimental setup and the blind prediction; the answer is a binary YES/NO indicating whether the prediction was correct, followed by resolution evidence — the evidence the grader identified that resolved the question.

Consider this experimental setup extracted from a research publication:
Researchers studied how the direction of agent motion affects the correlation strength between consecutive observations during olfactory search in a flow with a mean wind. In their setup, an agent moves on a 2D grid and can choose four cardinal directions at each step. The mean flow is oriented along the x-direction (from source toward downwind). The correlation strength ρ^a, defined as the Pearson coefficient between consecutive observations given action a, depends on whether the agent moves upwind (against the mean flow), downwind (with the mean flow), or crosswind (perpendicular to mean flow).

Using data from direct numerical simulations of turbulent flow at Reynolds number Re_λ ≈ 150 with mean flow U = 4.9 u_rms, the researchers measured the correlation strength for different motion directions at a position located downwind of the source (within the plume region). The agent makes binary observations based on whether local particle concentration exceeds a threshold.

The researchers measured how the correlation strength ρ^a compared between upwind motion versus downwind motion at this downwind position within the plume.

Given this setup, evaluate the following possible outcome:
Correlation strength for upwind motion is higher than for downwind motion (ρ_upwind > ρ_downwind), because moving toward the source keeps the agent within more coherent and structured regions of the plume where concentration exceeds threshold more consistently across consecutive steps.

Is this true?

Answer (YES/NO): NO